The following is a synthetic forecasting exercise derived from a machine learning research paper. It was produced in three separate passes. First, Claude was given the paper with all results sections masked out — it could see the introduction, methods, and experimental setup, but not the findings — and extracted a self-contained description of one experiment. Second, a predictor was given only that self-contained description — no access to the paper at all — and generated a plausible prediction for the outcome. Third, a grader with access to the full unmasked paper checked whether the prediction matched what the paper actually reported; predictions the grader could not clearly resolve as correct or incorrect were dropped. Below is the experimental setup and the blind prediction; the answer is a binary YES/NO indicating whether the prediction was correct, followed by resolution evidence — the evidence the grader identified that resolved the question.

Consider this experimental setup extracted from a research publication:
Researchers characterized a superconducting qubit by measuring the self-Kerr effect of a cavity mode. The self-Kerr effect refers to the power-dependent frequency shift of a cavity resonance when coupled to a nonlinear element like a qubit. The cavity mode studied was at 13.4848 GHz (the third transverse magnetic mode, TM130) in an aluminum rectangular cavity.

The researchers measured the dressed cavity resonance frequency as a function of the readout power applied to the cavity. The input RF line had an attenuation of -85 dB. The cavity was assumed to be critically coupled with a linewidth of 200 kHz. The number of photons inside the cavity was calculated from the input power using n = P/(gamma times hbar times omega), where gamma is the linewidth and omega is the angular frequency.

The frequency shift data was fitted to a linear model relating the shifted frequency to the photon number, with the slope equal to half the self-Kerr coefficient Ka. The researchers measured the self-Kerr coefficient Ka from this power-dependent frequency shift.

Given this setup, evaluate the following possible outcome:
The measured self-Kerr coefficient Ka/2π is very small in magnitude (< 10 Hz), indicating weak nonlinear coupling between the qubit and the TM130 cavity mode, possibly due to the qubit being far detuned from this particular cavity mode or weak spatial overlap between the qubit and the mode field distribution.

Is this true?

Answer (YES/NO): NO